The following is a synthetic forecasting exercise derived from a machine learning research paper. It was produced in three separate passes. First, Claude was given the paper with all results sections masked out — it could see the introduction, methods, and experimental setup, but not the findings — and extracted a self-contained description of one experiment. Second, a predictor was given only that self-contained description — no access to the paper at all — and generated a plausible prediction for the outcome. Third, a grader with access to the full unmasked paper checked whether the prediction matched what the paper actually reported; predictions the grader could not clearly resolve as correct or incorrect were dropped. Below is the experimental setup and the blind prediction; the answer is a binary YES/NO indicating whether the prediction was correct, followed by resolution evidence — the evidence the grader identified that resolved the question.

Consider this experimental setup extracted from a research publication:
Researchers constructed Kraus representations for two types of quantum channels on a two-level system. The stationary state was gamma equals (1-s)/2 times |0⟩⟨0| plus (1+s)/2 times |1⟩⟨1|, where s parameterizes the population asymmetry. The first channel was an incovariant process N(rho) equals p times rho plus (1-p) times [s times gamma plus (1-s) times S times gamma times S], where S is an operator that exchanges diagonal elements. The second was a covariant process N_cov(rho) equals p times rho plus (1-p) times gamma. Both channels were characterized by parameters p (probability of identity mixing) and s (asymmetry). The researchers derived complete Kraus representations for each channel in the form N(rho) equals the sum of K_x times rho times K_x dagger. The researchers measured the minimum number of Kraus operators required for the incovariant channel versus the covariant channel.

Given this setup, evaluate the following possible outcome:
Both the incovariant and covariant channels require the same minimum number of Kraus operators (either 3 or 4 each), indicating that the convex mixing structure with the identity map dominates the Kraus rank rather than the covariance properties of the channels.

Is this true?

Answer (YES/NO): NO